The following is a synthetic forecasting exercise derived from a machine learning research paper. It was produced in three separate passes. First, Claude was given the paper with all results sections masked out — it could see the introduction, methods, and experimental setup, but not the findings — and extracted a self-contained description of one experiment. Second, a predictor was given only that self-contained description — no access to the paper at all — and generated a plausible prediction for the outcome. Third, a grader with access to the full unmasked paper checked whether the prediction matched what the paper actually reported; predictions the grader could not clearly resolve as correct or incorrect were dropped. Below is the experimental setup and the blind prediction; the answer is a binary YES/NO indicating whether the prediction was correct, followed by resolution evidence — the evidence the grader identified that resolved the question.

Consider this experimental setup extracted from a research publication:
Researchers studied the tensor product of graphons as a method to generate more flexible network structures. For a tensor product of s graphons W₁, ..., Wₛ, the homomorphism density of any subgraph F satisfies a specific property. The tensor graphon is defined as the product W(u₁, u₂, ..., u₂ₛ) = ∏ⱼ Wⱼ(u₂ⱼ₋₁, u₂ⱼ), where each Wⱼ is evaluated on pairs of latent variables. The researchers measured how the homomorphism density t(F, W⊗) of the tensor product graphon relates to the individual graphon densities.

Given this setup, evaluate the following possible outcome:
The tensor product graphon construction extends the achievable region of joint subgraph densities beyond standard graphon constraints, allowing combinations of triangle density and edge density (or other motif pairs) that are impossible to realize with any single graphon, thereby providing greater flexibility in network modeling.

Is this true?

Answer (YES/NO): NO